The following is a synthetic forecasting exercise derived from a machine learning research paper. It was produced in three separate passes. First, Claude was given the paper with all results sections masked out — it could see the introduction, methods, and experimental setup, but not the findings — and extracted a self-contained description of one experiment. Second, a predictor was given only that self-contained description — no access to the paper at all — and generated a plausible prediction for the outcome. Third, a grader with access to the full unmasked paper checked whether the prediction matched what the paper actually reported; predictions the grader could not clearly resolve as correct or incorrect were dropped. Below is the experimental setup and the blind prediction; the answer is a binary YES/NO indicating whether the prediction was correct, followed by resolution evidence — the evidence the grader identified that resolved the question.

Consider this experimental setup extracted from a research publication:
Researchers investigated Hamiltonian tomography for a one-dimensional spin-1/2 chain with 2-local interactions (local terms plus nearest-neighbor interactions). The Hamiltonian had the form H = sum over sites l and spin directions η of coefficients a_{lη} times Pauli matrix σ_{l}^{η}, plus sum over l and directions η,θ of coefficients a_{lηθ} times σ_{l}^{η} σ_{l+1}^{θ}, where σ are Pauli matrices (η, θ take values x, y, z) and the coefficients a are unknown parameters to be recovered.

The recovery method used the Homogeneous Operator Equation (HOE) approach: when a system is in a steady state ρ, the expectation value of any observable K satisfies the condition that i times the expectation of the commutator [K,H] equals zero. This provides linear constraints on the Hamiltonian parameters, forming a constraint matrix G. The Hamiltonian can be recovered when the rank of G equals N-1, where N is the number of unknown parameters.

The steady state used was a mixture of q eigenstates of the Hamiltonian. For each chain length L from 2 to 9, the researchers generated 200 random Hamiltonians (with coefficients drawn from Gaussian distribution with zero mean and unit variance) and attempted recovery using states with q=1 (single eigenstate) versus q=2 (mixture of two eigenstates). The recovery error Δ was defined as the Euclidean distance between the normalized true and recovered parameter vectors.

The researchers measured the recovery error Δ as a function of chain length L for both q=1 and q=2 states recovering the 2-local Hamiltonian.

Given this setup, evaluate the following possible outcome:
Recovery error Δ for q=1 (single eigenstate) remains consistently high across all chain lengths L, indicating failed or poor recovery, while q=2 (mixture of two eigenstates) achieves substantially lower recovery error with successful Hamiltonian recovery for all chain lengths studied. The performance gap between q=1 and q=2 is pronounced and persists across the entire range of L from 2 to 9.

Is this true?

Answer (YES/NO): NO